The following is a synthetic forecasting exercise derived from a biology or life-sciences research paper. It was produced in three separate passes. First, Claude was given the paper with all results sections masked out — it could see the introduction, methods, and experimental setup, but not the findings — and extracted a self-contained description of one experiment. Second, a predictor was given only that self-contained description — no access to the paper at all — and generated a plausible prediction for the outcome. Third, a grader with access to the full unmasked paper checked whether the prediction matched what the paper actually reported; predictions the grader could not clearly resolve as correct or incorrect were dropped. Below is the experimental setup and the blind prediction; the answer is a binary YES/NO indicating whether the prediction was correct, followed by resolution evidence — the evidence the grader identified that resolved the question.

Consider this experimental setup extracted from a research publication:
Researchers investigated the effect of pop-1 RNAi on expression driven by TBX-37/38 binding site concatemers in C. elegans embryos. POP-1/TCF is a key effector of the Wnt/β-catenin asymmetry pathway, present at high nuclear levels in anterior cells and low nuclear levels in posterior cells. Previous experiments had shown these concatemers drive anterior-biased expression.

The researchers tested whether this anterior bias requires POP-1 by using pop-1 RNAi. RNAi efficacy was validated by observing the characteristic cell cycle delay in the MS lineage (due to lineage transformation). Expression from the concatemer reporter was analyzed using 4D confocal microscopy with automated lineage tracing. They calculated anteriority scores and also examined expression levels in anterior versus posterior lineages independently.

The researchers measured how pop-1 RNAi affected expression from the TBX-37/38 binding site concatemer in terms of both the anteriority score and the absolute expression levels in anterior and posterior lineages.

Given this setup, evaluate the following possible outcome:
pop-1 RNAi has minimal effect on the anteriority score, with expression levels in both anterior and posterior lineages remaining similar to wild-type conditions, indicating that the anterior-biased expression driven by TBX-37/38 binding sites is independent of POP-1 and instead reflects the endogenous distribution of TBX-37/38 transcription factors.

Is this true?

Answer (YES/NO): NO